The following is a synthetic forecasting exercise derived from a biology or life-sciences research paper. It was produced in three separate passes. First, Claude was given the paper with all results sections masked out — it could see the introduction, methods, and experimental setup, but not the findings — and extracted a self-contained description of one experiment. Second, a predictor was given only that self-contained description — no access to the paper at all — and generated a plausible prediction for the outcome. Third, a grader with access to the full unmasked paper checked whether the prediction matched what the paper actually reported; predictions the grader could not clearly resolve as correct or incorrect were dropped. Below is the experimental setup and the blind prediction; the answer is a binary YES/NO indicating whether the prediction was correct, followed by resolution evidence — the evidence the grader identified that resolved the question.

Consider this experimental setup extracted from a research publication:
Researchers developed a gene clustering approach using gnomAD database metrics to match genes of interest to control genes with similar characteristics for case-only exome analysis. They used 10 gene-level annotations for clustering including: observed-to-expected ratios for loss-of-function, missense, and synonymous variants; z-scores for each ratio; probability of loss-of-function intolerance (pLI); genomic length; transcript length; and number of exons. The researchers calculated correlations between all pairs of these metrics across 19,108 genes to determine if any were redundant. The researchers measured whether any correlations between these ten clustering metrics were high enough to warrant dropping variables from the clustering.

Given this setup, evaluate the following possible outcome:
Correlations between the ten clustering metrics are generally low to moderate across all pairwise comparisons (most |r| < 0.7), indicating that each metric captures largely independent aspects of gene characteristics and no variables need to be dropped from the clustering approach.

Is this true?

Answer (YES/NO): NO